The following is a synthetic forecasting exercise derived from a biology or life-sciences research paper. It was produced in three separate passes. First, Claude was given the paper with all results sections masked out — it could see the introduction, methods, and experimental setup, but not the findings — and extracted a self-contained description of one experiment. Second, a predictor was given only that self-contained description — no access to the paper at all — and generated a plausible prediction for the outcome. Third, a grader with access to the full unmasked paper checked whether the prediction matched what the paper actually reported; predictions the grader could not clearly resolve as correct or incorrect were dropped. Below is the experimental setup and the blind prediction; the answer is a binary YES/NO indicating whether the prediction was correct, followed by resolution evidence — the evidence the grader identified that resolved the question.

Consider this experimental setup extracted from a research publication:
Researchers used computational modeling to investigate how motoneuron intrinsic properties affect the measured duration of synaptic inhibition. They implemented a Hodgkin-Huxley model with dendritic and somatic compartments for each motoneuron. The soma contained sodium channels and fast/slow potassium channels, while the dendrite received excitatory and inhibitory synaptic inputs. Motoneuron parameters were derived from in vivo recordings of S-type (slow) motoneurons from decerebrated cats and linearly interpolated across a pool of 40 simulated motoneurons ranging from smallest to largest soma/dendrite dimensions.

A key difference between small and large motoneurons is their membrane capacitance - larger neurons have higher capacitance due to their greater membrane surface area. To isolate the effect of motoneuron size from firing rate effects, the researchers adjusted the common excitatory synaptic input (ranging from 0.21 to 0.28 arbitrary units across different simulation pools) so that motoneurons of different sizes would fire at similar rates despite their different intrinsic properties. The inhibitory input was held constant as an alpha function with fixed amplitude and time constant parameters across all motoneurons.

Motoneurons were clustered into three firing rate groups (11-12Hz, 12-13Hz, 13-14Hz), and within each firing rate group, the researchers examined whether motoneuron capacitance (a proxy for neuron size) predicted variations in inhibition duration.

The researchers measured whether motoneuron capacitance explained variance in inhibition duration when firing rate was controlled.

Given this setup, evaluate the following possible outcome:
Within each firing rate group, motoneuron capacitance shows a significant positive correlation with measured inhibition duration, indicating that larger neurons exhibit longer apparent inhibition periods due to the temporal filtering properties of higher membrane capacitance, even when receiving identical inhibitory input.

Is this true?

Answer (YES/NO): NO